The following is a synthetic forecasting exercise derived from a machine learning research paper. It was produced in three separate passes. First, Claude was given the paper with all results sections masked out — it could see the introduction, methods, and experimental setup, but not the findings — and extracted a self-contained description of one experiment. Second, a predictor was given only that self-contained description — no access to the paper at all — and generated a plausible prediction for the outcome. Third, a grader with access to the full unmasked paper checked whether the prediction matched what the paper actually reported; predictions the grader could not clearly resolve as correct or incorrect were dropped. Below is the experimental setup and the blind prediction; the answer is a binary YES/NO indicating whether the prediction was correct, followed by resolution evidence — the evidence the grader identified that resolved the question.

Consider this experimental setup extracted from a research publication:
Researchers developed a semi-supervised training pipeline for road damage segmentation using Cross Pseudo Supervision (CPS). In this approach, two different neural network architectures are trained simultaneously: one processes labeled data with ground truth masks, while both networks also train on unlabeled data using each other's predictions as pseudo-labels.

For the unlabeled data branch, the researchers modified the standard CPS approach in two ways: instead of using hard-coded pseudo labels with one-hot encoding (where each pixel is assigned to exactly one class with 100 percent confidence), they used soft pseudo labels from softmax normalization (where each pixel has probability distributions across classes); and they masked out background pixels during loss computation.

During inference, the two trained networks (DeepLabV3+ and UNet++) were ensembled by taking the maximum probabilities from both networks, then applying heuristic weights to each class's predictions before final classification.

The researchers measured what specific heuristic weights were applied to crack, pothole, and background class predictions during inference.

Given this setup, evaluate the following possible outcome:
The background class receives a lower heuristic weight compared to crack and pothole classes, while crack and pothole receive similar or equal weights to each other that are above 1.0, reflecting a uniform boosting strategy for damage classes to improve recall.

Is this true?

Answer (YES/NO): NO